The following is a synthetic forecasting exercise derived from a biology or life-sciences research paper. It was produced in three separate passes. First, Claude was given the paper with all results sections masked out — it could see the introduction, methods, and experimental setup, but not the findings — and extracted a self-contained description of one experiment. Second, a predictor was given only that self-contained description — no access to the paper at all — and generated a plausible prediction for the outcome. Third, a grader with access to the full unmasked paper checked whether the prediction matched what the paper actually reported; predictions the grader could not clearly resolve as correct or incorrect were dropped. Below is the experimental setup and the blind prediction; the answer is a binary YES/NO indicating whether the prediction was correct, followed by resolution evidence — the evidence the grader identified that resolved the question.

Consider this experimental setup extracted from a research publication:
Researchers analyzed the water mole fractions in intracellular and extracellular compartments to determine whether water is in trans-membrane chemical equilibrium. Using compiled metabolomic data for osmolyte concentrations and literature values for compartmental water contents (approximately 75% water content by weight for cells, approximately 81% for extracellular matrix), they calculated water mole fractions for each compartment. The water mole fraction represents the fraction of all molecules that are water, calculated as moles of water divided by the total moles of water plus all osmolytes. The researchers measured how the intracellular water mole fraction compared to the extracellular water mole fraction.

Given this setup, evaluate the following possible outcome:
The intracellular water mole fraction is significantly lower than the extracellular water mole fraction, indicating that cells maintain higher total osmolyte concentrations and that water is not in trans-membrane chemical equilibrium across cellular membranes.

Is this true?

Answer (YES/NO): NO